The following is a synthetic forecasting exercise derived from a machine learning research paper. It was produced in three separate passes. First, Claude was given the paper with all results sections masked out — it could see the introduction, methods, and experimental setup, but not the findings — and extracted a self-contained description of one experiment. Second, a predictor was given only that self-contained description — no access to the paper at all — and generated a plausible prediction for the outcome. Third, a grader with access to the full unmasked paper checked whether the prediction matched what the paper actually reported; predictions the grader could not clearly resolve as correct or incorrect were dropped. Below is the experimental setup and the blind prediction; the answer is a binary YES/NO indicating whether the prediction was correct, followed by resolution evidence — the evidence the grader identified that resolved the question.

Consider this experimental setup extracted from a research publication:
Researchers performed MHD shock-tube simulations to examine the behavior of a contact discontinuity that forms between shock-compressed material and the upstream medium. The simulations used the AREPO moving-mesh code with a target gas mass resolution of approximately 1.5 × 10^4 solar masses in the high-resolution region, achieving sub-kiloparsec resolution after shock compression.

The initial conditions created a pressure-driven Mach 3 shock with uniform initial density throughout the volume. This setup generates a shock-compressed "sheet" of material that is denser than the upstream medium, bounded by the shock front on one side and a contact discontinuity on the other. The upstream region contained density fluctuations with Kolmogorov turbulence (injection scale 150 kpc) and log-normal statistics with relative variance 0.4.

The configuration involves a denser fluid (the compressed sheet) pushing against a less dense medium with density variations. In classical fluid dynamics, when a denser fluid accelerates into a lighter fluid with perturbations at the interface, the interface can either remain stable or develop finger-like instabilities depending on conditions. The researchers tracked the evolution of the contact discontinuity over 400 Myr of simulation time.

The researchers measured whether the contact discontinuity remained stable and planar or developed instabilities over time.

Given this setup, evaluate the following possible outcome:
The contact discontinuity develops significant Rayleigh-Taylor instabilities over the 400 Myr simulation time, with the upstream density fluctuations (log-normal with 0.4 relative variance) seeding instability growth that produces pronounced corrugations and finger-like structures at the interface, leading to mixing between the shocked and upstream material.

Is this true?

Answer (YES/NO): YES